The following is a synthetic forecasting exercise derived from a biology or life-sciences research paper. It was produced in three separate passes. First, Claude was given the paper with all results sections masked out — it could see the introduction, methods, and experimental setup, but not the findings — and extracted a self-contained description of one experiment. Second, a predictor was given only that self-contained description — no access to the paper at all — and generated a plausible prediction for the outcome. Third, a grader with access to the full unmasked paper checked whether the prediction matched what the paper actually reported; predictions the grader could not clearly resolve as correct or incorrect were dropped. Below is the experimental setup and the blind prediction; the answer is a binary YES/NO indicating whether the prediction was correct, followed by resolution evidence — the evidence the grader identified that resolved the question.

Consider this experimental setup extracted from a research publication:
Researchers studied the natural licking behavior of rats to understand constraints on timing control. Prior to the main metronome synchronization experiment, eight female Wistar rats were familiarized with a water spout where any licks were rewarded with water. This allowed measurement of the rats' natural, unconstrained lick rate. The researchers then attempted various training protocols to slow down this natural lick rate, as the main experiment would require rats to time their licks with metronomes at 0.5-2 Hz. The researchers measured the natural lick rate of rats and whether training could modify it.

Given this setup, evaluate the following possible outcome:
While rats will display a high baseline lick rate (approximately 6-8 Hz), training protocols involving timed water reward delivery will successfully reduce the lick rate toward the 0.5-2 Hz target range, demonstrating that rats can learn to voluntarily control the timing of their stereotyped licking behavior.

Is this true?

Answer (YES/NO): NO